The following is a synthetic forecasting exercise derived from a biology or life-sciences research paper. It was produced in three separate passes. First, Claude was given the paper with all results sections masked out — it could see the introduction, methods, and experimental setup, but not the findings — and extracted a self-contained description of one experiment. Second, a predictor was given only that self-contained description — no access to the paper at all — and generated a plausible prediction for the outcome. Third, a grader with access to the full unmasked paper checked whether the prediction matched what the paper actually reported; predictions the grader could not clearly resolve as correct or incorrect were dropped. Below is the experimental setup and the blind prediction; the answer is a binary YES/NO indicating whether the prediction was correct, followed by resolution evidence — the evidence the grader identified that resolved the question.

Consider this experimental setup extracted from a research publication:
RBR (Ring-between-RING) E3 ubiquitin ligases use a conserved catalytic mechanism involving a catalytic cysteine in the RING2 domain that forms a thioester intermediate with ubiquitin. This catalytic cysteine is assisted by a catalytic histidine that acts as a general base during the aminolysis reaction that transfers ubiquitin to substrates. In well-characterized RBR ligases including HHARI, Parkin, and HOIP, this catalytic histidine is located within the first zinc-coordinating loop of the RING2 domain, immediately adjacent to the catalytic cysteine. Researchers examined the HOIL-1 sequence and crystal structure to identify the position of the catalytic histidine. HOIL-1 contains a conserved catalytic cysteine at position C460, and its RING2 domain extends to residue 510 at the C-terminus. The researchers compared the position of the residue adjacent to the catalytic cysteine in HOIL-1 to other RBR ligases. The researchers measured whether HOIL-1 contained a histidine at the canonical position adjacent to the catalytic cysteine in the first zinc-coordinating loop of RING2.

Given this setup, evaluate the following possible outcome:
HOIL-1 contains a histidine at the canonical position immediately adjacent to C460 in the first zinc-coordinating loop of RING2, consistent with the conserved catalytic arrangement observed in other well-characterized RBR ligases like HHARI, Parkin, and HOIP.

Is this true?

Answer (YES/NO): NO